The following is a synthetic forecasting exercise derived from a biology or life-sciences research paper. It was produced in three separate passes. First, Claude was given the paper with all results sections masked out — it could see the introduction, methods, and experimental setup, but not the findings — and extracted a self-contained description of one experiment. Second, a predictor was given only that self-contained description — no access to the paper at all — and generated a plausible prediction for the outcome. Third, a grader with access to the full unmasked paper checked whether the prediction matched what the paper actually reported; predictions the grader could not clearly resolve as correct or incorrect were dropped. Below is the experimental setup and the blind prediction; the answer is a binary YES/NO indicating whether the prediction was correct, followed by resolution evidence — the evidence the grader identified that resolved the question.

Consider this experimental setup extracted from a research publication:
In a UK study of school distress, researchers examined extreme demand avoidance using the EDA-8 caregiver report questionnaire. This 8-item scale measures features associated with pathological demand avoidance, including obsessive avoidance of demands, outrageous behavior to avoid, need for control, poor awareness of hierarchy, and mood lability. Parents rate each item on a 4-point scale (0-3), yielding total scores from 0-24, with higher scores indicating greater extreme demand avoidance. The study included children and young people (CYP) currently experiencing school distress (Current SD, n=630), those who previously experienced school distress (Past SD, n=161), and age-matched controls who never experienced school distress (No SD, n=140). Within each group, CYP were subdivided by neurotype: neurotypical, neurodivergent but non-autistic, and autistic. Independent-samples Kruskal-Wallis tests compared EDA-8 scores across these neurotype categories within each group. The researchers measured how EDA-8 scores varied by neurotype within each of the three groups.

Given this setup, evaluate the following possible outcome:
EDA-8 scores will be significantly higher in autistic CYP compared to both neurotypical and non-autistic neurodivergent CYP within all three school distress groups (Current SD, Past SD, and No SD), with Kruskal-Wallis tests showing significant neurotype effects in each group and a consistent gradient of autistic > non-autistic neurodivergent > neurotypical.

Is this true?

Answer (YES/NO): NO